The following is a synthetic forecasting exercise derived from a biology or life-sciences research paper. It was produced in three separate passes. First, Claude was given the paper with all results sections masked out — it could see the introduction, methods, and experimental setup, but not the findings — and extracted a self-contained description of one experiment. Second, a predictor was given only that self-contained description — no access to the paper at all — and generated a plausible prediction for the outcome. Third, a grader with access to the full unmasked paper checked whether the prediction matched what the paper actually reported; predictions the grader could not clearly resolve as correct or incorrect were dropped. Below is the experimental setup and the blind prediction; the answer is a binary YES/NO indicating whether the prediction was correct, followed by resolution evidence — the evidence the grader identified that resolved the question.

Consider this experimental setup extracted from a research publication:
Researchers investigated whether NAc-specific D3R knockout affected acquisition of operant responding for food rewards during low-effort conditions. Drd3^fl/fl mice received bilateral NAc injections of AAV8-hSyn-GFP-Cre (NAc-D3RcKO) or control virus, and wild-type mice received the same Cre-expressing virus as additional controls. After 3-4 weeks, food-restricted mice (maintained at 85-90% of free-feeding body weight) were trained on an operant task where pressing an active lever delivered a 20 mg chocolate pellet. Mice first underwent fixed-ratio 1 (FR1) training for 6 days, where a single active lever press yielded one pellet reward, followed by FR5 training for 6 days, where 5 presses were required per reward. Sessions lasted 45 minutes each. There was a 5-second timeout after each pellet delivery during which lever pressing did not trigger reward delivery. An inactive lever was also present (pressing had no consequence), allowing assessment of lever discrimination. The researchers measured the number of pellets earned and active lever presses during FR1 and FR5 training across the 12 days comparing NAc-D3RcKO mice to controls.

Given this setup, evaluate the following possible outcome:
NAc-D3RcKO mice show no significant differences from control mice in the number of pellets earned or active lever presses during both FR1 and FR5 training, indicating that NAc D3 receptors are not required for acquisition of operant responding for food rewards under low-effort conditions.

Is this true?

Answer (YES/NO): NO